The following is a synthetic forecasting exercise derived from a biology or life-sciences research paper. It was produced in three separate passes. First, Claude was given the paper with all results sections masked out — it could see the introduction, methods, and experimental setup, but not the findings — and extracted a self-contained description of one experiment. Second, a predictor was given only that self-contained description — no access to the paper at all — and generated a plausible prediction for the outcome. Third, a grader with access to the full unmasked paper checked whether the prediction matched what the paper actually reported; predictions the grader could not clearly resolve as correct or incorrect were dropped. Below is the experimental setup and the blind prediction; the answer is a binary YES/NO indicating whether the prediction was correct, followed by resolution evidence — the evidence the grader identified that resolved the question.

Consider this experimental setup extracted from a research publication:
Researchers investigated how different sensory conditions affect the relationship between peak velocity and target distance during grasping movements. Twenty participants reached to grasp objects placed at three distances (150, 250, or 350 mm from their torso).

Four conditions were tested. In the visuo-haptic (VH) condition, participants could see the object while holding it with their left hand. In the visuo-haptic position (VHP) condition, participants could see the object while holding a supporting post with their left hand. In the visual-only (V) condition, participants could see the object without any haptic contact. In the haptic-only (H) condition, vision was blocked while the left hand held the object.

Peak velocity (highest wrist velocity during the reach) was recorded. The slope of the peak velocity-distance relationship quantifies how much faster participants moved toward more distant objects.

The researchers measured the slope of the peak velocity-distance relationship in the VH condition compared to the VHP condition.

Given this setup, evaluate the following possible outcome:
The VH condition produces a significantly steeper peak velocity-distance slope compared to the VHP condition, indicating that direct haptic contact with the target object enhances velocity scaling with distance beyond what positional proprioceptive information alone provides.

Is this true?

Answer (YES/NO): NO